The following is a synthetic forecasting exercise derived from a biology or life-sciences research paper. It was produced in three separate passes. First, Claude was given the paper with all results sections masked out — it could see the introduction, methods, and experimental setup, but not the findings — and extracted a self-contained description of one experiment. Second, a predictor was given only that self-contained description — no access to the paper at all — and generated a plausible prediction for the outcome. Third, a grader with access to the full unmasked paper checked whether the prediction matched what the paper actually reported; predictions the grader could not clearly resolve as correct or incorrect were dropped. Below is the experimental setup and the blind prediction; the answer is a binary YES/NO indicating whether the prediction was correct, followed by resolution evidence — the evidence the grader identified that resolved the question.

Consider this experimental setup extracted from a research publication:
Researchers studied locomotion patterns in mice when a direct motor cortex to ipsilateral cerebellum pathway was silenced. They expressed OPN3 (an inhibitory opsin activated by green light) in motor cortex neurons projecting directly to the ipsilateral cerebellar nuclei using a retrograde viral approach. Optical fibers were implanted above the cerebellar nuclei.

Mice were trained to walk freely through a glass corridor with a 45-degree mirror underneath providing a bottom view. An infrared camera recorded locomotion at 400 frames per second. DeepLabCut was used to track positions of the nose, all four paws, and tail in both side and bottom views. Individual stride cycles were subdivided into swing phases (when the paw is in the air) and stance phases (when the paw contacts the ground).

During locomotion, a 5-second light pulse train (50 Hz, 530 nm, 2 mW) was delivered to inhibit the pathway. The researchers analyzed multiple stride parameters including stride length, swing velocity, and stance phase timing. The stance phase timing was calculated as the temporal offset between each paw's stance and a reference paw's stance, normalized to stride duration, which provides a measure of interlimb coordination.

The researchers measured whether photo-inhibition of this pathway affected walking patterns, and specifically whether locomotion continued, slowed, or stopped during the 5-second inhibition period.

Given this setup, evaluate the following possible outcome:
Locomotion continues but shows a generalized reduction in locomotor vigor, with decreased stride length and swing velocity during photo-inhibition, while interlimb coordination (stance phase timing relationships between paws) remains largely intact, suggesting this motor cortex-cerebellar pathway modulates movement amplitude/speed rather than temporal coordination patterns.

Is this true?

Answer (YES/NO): NO